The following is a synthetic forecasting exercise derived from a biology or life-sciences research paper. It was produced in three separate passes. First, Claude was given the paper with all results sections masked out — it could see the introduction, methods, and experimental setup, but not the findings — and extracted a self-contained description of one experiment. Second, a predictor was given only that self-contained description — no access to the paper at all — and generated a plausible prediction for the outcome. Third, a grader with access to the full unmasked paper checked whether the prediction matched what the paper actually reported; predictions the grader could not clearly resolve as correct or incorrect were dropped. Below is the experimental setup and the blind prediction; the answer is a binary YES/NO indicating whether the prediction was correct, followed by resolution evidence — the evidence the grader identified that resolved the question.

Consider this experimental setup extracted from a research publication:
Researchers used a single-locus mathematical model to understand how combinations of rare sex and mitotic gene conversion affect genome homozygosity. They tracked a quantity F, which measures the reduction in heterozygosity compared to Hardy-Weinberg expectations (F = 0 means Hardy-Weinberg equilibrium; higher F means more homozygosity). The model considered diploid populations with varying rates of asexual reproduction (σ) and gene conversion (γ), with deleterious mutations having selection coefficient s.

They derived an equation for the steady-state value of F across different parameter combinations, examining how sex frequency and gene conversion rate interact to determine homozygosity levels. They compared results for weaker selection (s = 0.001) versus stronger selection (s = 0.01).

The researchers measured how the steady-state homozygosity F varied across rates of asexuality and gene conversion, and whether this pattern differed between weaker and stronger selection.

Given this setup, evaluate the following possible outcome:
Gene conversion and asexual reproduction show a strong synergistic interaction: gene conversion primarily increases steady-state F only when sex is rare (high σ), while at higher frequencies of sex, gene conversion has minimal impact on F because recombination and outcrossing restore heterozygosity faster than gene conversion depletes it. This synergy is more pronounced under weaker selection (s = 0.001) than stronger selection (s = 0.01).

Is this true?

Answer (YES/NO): YES